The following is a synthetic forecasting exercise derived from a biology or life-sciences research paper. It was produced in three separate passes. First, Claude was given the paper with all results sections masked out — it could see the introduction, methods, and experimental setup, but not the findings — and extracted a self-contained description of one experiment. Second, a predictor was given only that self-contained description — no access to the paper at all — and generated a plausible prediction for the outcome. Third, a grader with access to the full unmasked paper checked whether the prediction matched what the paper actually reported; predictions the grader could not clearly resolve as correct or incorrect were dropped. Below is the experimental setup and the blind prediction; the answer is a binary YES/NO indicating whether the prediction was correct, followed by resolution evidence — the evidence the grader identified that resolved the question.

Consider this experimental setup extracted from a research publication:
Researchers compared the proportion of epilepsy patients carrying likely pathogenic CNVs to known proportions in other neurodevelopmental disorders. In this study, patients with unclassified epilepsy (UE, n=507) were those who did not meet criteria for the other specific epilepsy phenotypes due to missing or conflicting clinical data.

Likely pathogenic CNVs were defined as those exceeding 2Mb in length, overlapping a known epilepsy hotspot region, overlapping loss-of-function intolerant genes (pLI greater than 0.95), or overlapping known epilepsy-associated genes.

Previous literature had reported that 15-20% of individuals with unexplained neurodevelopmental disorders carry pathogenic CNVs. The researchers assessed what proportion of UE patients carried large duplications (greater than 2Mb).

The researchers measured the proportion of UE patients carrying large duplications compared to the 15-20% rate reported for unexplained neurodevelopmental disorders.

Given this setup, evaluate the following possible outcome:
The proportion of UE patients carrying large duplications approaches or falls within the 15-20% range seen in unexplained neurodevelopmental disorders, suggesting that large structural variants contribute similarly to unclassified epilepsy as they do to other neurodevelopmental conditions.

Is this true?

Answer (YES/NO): NO